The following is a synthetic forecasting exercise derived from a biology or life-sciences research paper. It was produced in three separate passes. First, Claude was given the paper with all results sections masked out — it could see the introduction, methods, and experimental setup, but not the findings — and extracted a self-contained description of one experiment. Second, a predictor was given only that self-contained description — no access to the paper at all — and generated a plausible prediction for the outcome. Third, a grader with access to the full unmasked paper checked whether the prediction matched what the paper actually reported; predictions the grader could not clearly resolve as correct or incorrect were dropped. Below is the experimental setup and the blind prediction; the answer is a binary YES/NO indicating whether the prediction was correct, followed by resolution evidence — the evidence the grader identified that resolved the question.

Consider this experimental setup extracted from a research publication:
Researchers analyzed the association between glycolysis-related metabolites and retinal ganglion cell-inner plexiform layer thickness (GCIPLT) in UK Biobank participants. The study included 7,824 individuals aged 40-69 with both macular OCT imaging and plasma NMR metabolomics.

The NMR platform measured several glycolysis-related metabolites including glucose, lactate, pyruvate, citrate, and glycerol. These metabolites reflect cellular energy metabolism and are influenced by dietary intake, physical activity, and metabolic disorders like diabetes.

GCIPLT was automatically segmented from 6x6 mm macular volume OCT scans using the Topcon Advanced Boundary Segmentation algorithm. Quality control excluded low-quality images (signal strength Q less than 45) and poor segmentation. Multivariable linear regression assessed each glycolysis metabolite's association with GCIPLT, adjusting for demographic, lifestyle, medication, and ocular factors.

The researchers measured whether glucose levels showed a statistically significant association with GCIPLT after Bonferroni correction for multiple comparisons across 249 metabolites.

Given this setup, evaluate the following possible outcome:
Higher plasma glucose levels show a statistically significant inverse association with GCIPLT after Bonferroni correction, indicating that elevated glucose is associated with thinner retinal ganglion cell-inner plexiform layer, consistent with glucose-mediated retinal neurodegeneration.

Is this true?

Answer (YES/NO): NO